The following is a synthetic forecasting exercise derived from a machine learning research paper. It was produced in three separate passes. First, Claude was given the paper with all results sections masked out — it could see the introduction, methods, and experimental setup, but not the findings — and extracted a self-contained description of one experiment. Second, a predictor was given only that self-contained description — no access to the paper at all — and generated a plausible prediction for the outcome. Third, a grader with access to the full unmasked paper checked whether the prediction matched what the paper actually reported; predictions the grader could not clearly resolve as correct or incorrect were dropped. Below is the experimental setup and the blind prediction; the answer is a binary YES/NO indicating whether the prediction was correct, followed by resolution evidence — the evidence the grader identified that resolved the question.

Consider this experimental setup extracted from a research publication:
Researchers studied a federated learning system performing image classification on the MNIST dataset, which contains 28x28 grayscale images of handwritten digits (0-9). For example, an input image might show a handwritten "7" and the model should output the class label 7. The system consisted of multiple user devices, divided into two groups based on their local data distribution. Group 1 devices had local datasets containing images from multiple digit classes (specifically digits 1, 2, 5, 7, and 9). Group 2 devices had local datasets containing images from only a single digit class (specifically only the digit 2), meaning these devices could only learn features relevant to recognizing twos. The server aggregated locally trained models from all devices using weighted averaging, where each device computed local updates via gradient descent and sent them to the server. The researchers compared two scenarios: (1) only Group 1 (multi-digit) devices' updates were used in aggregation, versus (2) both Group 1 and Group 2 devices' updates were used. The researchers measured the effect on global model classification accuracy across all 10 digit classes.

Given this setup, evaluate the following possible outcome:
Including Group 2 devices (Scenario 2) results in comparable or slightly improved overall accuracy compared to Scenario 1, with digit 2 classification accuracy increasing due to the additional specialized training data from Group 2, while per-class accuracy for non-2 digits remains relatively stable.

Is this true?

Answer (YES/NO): NO